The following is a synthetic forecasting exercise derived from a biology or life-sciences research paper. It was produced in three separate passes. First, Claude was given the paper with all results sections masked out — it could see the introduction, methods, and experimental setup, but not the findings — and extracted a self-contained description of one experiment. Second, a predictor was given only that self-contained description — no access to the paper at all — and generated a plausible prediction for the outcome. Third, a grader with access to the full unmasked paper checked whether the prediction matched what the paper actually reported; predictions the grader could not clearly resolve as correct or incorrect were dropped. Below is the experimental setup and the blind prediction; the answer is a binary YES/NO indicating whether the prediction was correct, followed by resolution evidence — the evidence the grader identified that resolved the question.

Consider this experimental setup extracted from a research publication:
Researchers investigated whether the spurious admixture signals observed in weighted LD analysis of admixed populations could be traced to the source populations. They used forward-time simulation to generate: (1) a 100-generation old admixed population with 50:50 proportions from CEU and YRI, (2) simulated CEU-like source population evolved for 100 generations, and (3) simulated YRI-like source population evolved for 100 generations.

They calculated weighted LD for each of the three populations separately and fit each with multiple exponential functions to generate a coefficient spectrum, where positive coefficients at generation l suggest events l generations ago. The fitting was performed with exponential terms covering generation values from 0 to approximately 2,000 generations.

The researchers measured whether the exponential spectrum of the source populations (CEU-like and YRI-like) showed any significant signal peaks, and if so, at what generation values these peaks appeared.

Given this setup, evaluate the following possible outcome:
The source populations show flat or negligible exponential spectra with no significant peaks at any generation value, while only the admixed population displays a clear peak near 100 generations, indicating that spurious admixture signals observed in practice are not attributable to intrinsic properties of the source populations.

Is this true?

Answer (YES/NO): NO